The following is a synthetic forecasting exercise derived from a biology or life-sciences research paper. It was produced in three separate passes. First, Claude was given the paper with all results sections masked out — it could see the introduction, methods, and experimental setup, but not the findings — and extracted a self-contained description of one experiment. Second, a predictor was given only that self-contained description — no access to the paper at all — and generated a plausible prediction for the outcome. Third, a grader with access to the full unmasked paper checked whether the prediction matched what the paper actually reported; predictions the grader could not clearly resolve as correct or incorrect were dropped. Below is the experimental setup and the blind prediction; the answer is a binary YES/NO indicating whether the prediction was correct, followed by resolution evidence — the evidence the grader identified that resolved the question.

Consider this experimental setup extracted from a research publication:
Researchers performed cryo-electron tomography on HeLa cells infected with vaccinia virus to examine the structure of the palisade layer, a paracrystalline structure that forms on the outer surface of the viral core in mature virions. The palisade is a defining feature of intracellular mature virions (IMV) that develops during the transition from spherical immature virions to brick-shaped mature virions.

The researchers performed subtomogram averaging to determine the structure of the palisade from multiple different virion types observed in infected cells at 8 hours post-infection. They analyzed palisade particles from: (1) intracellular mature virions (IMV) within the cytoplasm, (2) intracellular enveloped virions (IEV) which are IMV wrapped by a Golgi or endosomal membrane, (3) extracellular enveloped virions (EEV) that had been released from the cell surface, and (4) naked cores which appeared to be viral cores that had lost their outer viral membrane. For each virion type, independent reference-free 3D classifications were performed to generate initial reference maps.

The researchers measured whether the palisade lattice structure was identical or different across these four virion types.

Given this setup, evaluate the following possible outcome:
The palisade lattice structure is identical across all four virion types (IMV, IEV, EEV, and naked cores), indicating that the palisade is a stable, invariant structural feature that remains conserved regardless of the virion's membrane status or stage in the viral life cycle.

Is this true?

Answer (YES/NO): NO